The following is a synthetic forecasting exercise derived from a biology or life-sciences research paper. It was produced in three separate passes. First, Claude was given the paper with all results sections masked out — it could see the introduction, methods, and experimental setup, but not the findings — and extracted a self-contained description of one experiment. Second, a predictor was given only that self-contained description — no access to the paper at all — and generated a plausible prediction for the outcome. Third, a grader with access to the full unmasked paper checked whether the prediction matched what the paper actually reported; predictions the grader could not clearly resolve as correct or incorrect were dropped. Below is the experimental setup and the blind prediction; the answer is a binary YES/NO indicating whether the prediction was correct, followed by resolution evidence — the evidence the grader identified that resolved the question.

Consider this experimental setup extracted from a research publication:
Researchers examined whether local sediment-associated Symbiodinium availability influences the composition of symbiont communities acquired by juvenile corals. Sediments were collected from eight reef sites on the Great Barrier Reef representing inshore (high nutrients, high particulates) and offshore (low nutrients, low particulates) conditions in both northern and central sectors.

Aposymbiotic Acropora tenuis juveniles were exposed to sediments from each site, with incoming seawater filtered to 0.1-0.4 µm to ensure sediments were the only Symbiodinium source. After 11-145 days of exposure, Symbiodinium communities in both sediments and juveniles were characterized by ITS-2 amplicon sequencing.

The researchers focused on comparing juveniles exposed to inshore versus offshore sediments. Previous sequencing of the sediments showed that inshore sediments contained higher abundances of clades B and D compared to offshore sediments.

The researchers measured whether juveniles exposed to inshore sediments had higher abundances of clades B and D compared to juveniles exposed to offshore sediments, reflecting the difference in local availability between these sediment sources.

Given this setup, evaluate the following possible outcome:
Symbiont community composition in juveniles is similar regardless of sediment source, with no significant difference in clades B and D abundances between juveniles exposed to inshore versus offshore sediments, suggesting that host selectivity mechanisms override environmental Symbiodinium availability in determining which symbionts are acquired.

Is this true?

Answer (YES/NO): NO